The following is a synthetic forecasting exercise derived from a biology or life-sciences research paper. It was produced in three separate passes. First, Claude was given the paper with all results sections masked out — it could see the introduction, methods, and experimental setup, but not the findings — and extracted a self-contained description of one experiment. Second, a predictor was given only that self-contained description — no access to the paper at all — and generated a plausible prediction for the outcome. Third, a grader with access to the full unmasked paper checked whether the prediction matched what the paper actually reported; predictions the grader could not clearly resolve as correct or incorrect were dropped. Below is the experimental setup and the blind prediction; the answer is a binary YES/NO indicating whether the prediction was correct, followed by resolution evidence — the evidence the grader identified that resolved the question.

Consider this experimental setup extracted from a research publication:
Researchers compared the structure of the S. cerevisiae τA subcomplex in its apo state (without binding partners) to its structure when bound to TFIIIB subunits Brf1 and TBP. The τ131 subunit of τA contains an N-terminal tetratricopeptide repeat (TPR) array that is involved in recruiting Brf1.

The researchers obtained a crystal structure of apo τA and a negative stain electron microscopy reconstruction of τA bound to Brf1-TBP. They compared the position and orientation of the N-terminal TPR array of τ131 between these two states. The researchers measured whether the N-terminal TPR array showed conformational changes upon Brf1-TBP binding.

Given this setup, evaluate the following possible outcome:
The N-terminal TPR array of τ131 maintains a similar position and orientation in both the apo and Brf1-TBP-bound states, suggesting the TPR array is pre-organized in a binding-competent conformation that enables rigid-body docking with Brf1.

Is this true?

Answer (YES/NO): NO